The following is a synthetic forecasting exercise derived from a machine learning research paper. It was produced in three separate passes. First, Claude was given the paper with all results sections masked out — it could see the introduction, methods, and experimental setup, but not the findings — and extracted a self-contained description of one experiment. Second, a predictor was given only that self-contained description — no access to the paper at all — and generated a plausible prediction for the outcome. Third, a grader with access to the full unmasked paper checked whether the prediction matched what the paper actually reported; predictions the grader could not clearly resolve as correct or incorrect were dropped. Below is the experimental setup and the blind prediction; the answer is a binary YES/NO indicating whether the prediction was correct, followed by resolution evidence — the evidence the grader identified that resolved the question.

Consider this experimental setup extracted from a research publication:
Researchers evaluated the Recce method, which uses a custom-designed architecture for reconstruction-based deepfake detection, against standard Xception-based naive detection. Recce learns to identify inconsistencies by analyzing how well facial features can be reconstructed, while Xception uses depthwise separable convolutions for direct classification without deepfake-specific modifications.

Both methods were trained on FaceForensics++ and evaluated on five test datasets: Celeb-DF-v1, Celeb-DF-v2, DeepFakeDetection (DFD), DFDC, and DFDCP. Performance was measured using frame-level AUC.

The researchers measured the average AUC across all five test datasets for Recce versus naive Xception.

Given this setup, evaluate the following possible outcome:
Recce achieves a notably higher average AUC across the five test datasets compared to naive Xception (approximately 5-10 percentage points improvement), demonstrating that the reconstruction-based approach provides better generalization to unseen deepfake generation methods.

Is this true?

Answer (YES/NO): NO